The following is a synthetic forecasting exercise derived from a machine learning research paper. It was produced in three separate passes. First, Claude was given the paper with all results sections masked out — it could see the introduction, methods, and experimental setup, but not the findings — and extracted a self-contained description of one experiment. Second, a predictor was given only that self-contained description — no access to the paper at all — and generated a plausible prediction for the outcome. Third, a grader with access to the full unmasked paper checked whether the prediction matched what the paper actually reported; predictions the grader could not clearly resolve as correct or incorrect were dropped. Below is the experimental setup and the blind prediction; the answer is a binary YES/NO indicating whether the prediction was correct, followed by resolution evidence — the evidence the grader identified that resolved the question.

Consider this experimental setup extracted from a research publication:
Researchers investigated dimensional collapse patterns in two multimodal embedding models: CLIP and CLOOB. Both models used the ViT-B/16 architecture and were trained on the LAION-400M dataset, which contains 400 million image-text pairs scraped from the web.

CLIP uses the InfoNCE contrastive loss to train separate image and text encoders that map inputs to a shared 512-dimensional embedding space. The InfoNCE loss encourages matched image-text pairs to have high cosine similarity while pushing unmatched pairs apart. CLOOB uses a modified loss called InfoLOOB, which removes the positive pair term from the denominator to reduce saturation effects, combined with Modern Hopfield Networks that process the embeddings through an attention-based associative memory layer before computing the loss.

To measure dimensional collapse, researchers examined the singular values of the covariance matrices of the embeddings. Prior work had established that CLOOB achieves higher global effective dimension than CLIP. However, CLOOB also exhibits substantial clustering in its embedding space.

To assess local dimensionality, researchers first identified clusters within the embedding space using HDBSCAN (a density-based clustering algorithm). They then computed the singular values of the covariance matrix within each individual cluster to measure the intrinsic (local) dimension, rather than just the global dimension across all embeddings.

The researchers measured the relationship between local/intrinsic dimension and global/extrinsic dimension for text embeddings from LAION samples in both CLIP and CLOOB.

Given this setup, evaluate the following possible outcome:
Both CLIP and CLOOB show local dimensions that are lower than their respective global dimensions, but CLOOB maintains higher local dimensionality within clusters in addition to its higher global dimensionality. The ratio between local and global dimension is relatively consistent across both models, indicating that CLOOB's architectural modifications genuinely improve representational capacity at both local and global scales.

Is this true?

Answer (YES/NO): NO